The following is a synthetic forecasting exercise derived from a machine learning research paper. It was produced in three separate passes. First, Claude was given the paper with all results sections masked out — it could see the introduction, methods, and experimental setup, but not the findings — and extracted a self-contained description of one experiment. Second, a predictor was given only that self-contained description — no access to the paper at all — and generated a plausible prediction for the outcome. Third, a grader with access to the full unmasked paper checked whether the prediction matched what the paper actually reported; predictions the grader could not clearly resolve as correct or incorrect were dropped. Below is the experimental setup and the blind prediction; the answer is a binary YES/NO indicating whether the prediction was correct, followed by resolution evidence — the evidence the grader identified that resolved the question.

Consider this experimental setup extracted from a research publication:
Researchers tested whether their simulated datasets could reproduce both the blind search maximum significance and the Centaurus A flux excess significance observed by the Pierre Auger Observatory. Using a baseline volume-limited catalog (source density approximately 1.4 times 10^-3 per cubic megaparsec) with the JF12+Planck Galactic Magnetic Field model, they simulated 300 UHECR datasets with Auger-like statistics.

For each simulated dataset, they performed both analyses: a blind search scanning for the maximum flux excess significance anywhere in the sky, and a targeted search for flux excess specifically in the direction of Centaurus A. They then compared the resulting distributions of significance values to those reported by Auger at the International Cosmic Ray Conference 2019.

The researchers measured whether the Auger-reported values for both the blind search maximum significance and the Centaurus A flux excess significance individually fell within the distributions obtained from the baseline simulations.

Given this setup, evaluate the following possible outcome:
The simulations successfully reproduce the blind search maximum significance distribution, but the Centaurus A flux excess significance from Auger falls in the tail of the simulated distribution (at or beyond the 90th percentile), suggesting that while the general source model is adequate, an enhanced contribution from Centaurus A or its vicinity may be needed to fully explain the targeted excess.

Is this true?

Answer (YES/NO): NO